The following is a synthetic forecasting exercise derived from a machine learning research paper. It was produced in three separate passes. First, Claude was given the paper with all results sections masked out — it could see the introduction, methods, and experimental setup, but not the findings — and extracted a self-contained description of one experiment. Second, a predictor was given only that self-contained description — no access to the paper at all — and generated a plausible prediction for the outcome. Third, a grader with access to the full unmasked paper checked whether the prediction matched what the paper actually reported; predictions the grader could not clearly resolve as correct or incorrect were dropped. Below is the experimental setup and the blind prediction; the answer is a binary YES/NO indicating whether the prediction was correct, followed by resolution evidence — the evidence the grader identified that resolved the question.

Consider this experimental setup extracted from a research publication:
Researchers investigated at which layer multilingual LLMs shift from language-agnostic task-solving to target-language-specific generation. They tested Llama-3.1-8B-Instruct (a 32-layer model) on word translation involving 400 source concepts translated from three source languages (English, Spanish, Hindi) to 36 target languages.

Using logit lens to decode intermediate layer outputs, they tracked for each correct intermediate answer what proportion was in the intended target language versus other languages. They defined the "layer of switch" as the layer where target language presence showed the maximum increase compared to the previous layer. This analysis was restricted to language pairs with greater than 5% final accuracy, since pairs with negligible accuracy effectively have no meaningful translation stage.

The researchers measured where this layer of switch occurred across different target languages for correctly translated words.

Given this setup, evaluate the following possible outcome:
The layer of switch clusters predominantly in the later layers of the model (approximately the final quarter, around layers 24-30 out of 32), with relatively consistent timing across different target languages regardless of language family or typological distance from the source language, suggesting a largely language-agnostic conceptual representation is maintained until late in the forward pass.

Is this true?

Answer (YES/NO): NO